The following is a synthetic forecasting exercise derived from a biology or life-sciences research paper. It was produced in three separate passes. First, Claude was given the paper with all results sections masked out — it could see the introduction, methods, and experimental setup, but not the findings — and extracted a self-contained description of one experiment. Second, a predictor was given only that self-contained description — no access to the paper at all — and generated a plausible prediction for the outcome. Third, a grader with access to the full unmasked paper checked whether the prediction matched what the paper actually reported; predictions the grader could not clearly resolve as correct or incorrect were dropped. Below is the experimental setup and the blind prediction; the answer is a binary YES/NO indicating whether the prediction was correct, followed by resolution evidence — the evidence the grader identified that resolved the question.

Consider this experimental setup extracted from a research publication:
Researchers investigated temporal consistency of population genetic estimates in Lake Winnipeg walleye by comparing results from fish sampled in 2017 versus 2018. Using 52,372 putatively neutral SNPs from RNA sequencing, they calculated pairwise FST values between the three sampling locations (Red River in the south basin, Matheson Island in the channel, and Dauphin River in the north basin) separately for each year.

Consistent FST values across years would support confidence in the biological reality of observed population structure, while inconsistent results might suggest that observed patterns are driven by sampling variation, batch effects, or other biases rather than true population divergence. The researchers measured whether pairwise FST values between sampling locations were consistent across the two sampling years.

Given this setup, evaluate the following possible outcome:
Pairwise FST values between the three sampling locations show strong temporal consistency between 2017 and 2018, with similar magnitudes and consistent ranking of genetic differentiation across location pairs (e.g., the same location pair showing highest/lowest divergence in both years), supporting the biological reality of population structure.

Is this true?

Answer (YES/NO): YES